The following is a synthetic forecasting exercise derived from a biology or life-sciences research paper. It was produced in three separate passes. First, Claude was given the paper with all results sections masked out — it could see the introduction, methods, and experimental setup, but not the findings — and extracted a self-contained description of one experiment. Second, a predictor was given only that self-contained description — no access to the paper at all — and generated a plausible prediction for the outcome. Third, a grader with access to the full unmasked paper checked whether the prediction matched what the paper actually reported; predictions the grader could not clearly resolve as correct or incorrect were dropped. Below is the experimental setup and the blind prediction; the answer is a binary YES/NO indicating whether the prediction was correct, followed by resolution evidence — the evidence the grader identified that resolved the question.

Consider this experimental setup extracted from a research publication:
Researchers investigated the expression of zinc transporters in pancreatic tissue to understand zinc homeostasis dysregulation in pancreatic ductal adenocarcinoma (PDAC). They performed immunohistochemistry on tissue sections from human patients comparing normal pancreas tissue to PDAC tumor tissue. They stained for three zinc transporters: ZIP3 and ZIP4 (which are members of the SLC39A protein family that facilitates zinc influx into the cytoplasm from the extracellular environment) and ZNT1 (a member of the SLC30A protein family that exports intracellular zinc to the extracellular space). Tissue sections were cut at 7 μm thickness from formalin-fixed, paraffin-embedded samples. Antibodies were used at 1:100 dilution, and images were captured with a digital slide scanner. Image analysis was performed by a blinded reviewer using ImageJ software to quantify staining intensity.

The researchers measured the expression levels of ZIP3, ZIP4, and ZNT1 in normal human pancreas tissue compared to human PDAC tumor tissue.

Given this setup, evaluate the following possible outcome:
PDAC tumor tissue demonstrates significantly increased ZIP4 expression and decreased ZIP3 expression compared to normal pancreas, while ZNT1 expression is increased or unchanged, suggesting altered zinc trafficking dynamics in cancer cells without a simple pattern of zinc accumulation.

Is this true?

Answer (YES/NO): NO